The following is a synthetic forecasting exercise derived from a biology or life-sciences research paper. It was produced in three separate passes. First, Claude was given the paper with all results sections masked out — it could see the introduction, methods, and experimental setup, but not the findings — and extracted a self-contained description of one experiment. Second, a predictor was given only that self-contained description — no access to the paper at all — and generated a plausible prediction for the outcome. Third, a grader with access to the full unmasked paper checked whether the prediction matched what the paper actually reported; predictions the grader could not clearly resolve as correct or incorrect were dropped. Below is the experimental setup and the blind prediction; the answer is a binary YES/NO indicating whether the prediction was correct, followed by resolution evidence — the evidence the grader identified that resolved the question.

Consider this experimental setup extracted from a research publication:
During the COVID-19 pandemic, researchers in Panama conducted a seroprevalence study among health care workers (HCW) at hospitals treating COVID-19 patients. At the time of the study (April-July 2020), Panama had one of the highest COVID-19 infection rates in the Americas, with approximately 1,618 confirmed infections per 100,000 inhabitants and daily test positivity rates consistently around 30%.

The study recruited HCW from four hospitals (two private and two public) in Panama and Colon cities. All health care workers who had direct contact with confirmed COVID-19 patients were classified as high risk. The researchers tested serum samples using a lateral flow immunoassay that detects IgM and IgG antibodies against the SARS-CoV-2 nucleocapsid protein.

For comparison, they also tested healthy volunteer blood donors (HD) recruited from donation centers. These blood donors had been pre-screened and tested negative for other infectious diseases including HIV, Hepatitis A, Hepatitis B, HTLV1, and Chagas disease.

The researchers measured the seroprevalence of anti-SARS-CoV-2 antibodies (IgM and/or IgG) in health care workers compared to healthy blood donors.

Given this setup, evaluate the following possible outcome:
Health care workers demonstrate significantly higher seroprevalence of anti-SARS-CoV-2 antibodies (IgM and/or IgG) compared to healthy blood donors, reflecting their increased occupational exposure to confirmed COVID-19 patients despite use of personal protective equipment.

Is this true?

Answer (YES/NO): NO